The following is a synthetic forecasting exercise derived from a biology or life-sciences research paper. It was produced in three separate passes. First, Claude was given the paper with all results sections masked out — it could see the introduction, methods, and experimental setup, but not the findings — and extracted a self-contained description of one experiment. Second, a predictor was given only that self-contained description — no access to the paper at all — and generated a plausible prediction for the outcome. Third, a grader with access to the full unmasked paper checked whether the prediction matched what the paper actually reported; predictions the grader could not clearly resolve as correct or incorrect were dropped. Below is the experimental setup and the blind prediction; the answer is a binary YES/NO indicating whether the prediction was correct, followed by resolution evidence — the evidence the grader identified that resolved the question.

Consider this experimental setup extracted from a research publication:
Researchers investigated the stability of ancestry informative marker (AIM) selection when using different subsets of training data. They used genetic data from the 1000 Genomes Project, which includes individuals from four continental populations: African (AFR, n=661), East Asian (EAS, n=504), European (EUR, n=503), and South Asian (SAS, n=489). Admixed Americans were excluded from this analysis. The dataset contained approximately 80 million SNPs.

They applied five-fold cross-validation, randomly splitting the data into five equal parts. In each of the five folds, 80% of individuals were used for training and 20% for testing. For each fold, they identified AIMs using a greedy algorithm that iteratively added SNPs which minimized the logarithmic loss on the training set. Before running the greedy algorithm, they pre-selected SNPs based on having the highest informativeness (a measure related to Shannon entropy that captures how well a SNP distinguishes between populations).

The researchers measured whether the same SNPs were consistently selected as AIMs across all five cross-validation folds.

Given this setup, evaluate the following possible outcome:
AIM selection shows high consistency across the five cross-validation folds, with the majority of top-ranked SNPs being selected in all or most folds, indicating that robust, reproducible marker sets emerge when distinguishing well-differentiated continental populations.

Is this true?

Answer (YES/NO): YES